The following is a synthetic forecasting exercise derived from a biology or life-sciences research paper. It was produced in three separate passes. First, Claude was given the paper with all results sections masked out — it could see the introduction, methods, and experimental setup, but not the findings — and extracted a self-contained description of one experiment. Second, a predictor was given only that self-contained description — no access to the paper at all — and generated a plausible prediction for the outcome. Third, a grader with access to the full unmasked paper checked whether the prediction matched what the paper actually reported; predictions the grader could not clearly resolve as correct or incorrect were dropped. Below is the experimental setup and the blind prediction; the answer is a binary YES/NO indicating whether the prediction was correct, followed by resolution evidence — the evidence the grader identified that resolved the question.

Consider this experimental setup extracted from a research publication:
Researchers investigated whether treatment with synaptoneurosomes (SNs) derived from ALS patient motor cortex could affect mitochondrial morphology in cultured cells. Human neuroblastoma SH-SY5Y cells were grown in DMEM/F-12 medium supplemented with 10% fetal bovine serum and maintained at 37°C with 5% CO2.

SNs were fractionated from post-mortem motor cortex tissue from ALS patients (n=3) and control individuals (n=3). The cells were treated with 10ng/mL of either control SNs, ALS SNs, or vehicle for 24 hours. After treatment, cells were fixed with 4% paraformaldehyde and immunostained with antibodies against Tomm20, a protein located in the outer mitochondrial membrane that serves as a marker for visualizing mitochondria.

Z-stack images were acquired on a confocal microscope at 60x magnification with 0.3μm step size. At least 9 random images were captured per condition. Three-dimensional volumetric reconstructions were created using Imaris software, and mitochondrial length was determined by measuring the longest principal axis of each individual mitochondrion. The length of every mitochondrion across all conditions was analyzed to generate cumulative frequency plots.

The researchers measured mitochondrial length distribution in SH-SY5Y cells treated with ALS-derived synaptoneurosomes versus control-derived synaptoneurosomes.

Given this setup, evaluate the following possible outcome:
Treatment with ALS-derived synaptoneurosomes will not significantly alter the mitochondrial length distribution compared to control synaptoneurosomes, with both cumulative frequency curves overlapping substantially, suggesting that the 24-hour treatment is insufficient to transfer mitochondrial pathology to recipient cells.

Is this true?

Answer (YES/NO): NO